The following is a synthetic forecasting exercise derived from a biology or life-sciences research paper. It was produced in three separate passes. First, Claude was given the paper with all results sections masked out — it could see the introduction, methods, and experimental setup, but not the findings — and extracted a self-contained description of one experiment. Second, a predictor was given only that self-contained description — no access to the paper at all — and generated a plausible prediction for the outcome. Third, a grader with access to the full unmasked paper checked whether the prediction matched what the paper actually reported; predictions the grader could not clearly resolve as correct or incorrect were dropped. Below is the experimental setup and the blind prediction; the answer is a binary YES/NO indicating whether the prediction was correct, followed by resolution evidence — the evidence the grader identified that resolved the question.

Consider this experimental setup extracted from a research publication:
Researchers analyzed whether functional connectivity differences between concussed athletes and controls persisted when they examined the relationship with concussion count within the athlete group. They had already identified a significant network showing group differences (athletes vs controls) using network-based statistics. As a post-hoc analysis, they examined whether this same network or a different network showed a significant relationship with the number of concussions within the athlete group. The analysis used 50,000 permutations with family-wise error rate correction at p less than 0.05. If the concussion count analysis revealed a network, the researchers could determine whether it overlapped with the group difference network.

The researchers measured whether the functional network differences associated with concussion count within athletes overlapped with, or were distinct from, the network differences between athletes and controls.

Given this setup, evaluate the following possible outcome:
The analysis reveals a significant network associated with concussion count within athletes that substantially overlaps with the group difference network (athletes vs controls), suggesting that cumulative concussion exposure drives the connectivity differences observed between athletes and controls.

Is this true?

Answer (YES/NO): NO